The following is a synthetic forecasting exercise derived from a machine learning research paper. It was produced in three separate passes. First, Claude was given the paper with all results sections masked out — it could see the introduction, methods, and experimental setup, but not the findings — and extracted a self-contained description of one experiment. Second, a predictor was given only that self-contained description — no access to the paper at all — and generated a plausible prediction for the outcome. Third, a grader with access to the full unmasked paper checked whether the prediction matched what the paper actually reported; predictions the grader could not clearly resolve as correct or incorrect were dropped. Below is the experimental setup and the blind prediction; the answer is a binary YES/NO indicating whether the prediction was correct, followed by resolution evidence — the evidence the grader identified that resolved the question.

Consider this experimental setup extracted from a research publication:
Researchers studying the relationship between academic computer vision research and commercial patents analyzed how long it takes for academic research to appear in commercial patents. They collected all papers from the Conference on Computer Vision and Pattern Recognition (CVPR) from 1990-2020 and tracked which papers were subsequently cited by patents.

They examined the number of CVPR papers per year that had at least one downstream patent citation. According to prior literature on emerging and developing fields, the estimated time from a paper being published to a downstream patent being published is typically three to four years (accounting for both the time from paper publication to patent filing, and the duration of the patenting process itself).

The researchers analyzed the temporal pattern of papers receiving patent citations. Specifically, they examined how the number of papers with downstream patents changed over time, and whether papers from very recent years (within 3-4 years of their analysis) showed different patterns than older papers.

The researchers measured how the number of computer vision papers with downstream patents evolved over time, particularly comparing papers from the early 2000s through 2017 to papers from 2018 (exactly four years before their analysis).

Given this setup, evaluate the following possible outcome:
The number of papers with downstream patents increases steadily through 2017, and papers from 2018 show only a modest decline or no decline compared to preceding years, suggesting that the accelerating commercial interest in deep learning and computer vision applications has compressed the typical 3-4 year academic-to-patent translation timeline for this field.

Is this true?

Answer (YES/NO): NO